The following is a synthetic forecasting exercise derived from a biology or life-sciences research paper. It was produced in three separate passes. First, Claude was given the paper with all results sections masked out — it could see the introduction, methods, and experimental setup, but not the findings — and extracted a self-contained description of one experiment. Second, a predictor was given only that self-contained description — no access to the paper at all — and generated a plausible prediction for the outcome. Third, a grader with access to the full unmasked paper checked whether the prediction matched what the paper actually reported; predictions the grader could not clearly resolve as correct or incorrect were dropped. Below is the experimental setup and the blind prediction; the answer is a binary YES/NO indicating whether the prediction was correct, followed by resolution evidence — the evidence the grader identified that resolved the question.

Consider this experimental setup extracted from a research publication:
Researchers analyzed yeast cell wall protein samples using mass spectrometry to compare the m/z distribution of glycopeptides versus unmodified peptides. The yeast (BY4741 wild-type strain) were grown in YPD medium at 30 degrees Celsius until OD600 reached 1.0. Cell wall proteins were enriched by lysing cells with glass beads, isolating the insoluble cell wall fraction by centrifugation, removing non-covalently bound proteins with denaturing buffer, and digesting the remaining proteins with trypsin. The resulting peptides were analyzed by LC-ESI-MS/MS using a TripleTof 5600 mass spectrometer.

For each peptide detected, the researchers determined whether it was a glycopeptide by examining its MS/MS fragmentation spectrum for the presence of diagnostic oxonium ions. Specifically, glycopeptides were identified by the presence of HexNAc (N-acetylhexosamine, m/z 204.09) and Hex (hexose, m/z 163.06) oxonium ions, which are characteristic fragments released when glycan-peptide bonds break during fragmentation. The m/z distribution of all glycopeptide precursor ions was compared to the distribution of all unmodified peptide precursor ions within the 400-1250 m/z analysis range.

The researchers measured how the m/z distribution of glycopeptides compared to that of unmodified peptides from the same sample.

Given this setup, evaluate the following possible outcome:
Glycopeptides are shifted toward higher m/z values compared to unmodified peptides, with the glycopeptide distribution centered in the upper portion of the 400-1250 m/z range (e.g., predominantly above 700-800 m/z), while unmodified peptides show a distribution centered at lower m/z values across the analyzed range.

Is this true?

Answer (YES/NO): YES